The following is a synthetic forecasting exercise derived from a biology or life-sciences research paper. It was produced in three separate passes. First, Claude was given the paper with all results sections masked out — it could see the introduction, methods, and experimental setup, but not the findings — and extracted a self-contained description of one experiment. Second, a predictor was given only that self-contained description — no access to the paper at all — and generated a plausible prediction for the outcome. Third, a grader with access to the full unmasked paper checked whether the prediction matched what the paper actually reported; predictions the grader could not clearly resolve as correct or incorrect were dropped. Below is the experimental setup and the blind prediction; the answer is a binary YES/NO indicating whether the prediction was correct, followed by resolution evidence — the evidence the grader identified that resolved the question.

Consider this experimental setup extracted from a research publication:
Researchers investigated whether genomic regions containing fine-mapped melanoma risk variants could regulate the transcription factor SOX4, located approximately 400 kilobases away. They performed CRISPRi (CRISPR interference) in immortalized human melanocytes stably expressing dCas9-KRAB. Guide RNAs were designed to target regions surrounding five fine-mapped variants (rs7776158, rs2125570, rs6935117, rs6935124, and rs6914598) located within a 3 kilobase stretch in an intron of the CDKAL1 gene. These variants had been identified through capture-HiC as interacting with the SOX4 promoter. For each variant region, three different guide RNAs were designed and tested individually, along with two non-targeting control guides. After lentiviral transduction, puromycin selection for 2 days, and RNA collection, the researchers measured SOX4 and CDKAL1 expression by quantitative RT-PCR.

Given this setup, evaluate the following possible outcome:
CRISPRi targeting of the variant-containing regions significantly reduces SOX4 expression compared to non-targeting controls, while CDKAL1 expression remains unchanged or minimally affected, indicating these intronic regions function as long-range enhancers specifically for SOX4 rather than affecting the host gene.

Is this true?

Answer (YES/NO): YES